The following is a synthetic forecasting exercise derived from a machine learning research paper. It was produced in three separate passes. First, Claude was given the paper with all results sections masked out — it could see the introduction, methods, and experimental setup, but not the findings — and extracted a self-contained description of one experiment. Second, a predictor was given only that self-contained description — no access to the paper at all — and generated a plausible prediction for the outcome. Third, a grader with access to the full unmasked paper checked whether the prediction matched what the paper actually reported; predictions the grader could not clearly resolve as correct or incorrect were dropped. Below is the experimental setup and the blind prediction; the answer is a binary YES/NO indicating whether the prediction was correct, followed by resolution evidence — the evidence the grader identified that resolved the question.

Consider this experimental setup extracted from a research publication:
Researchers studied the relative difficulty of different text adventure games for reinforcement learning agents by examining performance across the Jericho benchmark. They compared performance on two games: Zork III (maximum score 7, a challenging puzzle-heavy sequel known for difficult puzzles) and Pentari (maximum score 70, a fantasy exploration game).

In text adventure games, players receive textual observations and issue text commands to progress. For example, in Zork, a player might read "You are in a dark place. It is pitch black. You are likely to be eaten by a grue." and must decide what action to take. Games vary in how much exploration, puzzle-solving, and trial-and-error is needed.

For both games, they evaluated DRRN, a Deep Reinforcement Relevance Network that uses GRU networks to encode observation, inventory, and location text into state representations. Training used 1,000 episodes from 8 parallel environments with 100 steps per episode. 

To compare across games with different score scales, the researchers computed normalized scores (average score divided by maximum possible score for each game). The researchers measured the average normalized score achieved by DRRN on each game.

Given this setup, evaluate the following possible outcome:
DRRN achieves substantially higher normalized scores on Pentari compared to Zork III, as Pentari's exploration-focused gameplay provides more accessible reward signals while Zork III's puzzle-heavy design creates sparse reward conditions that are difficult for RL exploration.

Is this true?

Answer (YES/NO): YES